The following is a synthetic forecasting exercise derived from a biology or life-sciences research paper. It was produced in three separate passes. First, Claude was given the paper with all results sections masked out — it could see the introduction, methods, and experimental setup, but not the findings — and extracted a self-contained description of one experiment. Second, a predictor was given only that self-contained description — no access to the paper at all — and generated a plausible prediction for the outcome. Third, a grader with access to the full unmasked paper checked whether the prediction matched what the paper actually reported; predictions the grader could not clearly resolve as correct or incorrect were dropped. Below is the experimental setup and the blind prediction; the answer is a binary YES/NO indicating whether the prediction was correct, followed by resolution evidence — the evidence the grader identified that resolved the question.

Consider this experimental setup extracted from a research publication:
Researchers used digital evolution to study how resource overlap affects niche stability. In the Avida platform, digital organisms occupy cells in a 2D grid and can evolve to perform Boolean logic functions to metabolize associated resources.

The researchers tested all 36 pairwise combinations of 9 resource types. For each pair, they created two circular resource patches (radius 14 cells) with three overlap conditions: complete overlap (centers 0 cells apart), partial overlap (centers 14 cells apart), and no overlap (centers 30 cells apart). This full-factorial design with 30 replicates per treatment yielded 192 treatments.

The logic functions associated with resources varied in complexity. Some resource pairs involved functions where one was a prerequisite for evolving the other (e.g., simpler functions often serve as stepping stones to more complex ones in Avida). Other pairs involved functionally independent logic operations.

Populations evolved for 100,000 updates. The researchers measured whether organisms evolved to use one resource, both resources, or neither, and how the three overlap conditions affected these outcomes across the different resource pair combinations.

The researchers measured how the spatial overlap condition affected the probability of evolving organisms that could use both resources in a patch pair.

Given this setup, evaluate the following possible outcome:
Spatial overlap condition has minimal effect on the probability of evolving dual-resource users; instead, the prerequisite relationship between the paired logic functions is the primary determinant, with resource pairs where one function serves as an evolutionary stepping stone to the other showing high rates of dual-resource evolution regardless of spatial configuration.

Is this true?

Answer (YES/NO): NO